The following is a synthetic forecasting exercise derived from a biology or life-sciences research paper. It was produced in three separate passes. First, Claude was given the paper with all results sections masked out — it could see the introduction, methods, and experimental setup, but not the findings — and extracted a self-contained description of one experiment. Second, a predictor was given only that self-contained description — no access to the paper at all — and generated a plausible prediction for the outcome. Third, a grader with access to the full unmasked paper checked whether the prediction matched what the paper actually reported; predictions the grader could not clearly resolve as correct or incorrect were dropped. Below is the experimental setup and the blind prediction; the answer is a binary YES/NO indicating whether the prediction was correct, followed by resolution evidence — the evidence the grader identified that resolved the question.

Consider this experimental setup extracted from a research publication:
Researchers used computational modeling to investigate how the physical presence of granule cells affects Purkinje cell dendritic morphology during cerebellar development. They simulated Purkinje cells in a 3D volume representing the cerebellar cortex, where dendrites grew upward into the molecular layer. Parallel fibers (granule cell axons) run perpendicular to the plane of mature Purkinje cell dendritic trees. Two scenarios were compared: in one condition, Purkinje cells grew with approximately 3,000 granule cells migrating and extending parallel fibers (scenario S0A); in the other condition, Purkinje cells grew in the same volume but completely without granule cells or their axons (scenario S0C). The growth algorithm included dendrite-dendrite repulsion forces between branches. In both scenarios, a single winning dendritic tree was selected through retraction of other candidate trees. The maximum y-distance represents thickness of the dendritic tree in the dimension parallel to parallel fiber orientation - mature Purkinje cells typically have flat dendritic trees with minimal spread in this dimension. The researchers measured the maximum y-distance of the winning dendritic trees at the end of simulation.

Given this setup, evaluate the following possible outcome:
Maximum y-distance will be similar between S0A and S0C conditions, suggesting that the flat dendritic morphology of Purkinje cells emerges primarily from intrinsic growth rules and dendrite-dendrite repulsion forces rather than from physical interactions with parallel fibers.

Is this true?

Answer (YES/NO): NO